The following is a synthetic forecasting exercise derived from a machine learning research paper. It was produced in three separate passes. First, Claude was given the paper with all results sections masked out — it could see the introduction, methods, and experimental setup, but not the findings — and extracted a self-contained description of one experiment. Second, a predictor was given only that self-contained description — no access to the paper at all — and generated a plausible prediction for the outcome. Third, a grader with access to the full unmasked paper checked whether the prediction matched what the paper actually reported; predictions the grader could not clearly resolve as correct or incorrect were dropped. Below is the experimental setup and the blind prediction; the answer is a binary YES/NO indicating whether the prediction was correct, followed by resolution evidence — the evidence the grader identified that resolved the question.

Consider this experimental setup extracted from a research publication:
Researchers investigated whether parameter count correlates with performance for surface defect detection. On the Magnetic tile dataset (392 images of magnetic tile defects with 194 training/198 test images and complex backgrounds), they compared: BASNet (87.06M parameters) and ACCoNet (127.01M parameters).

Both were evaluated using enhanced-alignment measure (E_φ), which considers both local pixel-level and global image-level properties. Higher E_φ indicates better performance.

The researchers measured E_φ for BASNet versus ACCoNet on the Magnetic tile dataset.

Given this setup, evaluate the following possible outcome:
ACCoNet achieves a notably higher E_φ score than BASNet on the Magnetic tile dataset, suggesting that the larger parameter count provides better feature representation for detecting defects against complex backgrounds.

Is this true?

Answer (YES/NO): NO